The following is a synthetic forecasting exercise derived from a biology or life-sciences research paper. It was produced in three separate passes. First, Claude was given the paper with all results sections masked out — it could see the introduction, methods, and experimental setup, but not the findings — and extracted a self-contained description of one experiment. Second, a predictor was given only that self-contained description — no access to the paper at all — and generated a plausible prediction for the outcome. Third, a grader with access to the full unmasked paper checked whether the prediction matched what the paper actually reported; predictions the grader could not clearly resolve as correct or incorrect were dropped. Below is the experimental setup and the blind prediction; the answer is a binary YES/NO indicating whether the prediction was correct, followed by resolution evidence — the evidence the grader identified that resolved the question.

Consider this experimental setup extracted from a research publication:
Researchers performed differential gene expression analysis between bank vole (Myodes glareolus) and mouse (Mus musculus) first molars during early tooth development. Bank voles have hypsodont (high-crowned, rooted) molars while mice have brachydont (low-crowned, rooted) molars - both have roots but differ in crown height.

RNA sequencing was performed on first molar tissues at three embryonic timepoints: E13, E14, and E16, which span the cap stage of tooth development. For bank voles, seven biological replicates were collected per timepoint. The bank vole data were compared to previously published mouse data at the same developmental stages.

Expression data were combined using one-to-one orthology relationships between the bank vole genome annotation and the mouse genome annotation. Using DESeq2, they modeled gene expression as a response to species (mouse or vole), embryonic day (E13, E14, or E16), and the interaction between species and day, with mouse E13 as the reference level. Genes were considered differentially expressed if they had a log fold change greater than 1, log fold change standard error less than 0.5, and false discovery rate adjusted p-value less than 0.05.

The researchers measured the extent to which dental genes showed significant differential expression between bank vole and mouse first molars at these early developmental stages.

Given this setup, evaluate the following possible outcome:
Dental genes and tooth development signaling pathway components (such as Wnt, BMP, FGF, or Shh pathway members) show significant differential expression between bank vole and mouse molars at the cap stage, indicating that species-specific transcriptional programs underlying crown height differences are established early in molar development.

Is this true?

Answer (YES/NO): NO